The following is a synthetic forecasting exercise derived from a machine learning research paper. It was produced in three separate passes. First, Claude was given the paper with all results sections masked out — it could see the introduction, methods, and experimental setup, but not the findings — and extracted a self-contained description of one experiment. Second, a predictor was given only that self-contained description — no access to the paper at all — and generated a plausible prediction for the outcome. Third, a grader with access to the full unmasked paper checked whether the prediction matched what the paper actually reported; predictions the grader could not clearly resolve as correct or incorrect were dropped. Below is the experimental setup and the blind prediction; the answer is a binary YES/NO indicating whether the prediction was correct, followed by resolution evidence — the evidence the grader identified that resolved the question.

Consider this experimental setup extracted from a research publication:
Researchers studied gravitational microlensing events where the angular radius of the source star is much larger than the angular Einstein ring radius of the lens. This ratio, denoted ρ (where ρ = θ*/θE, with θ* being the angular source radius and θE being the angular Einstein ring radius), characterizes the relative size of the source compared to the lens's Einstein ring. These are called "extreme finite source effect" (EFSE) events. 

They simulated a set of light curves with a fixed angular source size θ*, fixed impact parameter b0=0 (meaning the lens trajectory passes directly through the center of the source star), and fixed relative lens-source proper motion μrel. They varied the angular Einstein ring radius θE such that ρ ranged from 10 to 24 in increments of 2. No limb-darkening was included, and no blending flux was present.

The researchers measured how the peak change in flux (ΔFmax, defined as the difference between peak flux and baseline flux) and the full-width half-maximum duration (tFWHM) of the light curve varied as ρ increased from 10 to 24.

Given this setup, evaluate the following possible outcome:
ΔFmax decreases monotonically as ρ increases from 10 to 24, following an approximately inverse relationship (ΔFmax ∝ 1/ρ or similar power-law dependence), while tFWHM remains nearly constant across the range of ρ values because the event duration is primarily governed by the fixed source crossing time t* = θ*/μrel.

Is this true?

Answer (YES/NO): NO